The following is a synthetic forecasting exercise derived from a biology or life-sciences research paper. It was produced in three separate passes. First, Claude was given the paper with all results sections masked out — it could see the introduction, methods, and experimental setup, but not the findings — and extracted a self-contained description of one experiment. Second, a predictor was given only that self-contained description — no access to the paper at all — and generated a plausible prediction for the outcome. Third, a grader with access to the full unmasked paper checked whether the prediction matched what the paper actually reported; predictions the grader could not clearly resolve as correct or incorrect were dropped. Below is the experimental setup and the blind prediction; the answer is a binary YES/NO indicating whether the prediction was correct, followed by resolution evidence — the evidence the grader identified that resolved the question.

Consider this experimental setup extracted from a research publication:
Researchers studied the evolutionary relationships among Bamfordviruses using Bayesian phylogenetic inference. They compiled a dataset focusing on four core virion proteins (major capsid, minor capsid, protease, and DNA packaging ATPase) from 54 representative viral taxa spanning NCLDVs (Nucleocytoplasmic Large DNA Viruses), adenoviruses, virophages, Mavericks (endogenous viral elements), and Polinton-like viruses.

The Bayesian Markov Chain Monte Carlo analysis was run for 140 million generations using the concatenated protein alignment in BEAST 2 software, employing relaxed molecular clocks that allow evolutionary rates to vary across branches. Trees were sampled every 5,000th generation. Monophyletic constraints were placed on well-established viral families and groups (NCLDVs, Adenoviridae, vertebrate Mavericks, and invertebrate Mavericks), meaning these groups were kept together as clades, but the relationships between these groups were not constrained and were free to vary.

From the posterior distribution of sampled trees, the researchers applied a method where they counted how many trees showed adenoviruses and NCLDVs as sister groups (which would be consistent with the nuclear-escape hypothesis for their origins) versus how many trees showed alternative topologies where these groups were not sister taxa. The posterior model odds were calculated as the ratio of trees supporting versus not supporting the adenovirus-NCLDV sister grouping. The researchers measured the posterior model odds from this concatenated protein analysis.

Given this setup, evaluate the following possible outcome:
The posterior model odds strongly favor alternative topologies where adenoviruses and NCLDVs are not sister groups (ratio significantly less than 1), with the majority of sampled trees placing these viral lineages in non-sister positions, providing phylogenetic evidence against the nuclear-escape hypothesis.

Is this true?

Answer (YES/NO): YES